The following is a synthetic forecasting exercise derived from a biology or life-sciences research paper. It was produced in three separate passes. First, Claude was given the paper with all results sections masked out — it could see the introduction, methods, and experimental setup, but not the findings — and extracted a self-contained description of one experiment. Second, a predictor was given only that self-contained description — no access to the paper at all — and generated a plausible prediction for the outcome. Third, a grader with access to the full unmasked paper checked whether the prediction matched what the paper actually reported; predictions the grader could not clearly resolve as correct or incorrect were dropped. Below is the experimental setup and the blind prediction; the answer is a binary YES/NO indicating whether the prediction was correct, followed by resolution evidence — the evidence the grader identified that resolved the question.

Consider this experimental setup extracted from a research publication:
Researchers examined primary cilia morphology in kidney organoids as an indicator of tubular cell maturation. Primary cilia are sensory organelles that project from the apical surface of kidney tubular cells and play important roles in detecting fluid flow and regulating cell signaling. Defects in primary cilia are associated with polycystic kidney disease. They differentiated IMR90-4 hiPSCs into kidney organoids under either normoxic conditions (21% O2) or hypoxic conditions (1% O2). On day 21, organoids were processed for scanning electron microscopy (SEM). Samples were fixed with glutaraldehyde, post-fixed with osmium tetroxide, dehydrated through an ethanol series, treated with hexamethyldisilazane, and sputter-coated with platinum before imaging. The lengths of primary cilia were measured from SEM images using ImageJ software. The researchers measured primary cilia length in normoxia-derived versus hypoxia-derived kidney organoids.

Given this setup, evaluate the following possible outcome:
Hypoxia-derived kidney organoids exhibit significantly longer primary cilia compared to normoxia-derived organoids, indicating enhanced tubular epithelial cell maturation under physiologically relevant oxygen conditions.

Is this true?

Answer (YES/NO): YES